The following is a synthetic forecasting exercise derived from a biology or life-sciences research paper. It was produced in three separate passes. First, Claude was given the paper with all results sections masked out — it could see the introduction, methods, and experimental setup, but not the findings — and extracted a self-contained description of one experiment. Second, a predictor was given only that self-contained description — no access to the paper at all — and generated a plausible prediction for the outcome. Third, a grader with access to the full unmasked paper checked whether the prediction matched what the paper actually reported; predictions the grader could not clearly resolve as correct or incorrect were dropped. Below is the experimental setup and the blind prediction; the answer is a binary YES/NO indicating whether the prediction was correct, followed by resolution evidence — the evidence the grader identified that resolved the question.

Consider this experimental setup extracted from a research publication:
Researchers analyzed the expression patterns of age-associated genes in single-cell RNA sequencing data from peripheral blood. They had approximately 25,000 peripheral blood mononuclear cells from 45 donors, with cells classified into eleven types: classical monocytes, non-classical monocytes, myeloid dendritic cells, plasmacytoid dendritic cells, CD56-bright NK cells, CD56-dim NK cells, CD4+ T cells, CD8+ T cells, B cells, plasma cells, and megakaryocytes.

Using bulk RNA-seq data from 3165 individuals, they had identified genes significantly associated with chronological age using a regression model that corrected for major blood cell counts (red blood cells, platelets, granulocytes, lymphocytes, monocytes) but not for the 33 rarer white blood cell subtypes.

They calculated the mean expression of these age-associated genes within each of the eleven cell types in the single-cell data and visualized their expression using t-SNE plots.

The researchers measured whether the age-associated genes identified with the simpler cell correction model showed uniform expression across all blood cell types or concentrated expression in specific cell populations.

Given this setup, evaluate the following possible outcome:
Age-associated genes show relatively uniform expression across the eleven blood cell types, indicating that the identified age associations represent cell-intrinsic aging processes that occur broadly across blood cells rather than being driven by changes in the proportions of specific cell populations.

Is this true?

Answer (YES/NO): NO